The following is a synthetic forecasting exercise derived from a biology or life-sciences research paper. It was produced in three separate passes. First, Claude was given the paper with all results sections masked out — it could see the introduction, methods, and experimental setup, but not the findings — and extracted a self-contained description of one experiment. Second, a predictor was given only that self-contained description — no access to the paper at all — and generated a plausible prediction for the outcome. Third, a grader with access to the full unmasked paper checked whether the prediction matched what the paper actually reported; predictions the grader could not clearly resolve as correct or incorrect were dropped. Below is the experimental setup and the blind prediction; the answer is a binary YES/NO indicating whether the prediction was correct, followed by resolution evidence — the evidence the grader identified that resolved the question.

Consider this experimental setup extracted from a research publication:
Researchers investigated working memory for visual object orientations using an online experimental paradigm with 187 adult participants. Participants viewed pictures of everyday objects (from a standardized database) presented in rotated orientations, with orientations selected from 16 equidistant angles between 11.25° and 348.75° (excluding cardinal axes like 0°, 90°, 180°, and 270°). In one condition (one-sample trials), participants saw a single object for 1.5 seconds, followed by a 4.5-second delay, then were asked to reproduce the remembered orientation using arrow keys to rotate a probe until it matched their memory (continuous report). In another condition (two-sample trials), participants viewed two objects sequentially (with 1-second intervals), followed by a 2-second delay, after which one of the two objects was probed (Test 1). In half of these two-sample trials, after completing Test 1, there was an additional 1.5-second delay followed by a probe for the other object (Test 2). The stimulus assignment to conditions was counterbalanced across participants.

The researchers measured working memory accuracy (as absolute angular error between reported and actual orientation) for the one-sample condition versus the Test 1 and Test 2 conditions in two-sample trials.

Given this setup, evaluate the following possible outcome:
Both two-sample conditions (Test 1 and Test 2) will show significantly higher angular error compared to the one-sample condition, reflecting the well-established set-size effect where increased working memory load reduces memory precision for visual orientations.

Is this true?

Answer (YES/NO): YES